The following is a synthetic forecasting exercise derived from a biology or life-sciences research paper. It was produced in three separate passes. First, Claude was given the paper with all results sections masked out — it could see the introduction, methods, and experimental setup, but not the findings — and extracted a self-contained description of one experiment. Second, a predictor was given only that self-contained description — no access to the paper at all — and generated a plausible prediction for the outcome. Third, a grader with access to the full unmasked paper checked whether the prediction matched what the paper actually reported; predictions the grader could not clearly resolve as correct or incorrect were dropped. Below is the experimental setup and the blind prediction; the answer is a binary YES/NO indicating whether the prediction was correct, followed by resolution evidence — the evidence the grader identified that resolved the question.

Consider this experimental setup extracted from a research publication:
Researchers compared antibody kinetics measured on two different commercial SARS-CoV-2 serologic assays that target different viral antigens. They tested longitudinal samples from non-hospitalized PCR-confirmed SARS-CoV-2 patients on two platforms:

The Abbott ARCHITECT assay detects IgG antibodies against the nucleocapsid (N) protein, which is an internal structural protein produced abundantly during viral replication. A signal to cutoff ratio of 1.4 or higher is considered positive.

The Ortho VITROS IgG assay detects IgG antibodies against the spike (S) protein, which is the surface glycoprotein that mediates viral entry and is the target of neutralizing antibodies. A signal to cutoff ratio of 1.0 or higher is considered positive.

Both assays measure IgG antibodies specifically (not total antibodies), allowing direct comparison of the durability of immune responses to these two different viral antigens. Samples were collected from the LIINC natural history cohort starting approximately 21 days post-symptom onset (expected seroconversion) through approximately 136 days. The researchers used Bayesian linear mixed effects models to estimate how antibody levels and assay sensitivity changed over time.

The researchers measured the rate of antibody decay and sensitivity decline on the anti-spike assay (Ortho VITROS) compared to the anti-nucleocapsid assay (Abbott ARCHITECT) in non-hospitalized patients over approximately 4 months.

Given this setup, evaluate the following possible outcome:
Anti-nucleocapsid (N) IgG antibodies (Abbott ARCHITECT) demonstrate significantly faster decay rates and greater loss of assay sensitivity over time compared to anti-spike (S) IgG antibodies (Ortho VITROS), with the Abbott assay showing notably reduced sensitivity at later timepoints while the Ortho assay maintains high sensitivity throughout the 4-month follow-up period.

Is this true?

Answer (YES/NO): NO